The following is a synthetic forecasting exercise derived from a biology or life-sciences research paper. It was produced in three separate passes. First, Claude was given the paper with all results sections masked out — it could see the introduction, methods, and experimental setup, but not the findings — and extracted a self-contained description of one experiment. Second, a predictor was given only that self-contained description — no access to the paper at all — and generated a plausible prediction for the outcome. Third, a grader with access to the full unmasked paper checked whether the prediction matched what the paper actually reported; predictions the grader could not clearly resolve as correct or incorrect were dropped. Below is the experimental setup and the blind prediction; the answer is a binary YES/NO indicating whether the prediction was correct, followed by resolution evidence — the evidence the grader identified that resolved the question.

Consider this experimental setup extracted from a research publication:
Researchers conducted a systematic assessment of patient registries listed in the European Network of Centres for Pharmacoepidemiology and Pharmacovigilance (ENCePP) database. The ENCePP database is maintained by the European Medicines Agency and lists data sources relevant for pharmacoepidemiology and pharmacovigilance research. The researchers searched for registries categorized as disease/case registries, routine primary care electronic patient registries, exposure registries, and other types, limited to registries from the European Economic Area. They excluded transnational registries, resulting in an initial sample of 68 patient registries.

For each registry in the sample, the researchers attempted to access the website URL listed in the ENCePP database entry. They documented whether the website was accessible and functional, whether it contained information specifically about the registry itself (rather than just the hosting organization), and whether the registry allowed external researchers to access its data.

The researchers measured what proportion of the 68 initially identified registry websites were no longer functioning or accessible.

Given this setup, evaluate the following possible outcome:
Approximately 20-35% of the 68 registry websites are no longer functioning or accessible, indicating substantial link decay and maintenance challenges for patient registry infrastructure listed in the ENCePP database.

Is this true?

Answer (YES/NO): NO